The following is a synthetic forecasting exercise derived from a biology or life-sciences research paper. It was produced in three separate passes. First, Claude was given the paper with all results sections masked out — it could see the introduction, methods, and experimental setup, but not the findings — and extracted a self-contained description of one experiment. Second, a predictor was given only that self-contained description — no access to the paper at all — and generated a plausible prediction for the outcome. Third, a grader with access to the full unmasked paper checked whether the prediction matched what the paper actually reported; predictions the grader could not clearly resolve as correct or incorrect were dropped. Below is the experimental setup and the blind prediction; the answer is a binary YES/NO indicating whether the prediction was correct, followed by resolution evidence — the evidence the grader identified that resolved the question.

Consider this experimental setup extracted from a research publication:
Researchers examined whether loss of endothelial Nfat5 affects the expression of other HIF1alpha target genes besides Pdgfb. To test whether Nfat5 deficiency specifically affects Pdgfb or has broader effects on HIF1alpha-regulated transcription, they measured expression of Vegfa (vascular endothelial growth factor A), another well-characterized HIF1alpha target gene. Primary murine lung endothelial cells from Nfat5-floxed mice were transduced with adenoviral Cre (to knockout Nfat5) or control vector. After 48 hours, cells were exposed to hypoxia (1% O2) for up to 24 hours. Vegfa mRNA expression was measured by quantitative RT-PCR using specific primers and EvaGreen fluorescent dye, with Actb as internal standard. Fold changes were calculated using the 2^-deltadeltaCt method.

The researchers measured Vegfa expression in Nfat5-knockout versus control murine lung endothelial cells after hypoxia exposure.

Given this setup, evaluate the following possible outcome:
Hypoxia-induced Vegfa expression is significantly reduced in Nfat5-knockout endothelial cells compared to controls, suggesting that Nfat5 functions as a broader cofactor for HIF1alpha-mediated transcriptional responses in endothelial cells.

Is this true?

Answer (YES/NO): NO